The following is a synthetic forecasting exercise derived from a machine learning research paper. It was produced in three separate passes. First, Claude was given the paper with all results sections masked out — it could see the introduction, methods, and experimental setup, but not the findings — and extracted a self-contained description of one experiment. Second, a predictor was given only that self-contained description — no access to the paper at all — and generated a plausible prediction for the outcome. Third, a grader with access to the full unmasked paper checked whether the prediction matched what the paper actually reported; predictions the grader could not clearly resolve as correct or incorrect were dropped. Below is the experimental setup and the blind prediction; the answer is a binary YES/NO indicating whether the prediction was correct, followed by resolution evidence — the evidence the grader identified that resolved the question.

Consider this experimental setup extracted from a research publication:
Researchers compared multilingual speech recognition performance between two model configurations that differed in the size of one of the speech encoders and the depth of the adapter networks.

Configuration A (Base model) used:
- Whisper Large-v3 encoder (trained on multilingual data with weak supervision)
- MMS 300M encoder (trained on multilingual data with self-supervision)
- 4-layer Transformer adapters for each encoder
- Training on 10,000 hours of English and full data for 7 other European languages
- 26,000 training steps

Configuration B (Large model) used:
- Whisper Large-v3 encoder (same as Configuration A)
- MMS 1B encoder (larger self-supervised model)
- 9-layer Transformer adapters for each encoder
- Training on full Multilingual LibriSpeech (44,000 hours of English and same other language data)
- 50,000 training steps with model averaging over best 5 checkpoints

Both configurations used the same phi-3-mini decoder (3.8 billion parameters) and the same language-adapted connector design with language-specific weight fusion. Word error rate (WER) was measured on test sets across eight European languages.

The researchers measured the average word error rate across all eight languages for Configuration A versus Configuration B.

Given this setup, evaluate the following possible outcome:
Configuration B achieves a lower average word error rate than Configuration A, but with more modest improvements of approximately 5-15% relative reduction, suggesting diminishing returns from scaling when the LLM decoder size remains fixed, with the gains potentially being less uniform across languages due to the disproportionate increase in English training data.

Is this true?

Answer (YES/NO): NO